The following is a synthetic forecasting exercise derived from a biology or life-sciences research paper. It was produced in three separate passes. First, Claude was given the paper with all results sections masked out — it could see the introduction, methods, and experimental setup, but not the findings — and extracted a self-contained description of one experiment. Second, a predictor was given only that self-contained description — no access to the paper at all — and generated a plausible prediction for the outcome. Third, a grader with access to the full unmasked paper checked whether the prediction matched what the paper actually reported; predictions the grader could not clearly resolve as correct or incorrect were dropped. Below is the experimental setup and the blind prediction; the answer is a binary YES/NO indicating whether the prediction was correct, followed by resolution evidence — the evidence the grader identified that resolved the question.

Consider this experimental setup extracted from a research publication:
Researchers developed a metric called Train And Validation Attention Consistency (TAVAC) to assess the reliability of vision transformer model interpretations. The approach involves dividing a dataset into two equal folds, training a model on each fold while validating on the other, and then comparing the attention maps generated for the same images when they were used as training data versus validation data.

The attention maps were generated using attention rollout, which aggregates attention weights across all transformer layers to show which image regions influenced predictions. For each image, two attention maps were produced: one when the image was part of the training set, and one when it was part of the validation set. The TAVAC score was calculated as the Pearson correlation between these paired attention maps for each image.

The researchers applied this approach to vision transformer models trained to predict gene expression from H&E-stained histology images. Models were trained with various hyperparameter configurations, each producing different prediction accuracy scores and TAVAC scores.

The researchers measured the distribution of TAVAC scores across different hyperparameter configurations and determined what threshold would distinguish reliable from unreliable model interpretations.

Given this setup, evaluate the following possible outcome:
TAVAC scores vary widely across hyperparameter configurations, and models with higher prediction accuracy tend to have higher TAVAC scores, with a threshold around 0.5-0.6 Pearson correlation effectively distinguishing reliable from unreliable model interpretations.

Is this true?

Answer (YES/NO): NO